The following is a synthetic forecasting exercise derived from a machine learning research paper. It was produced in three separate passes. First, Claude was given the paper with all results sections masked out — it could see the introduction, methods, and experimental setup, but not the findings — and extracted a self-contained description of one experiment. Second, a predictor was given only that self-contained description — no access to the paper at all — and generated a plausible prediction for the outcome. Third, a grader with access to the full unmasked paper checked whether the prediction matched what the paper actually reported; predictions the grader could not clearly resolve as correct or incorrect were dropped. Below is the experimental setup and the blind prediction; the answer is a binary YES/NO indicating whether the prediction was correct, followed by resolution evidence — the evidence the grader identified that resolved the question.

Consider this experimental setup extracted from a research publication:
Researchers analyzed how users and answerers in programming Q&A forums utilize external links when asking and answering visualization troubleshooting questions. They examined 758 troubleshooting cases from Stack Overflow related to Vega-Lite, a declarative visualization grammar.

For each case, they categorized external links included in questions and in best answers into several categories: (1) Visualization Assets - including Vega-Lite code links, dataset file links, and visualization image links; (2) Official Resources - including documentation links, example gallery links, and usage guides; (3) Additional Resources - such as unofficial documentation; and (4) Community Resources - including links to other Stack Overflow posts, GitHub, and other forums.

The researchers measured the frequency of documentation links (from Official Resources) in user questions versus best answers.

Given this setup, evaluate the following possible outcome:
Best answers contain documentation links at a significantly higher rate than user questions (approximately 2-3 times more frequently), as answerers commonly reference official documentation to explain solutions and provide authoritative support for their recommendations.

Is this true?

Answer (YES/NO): YES